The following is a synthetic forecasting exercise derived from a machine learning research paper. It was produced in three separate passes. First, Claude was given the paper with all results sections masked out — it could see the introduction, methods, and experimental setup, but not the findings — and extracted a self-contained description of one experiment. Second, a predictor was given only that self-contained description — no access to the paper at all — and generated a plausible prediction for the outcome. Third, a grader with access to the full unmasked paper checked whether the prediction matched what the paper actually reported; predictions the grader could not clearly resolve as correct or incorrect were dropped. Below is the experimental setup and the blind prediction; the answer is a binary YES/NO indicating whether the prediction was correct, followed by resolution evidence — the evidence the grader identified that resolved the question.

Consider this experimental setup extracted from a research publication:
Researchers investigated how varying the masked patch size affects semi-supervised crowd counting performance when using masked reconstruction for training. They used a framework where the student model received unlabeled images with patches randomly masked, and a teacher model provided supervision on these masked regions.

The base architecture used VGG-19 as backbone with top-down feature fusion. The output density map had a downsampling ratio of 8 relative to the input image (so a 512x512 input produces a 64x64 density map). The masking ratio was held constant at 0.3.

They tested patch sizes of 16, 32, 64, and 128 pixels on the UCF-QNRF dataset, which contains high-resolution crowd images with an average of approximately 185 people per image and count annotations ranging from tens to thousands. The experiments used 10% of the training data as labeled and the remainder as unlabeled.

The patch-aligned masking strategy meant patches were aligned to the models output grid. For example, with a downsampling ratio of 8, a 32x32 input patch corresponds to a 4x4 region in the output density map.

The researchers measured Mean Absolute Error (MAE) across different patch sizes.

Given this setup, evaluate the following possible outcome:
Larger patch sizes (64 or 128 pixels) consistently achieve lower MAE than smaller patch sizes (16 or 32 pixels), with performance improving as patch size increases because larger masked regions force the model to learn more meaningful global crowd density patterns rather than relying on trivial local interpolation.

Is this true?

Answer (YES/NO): NO